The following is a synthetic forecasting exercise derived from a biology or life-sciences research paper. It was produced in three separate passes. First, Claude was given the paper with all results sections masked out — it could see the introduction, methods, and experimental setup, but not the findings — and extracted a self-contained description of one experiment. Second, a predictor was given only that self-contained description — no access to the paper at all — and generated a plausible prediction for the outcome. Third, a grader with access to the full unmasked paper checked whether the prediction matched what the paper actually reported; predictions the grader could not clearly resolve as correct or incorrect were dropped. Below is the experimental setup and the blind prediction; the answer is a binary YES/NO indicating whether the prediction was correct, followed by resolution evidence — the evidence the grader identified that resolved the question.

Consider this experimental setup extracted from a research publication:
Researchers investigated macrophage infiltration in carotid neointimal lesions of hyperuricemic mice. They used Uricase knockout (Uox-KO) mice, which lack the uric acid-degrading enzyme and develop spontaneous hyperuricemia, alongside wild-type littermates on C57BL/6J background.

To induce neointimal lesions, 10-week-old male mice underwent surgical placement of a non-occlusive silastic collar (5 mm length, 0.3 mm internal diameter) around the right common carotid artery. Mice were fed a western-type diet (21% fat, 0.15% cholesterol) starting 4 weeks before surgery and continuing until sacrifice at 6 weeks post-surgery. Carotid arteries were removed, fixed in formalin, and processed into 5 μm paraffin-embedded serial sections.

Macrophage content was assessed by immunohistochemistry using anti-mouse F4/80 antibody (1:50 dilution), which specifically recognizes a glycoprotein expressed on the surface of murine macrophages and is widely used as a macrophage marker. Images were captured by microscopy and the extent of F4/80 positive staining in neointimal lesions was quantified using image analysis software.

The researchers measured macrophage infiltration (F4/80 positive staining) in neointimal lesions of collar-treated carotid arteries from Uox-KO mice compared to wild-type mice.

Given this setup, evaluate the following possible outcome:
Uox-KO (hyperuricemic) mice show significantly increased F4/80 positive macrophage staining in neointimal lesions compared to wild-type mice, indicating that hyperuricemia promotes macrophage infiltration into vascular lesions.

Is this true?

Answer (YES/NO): YES